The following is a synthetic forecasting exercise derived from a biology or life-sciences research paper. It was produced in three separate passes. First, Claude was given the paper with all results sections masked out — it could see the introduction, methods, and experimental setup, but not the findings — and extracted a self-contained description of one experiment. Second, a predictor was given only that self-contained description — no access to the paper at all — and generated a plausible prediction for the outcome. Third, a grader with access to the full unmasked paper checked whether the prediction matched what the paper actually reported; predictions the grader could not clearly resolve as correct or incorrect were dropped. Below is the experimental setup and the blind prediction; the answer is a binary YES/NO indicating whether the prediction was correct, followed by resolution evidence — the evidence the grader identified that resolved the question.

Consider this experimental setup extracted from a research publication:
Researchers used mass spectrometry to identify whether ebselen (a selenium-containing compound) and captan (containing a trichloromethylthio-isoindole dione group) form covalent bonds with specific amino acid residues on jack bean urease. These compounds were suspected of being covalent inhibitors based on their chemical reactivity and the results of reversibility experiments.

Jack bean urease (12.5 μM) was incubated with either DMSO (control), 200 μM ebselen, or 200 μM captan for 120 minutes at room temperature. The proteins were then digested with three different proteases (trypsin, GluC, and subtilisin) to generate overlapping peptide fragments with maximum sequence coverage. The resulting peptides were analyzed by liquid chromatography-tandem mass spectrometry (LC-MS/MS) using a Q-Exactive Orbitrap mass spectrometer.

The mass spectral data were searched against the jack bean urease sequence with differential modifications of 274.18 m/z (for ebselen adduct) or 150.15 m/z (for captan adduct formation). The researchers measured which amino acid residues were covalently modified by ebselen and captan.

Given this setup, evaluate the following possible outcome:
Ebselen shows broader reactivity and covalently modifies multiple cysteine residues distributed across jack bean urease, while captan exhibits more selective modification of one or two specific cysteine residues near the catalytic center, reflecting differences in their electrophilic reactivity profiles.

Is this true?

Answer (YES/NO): NO